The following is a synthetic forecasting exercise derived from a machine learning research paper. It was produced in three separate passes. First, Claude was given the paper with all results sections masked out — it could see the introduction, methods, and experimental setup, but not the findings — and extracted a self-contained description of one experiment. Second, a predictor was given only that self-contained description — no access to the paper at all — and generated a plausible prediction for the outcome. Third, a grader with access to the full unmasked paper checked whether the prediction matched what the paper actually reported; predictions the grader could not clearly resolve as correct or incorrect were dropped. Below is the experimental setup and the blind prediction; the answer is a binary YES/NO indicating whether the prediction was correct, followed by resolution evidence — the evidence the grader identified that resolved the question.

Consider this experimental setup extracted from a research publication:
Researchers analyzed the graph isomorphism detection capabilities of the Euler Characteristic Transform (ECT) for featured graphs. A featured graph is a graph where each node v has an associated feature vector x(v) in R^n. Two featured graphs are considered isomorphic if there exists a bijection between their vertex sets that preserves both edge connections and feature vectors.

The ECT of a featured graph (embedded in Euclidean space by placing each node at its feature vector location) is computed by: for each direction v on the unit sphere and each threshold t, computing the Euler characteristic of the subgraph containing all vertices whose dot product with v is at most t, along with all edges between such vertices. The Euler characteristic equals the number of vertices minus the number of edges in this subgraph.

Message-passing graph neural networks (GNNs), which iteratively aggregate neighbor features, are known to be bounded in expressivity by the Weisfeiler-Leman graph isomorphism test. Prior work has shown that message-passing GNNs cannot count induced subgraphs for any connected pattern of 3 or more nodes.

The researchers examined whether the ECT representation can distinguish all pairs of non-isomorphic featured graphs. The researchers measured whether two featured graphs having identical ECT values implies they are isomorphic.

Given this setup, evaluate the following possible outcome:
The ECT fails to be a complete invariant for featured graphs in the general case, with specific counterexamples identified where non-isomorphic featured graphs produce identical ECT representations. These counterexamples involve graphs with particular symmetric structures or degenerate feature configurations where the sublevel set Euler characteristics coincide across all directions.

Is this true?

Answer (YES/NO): NO